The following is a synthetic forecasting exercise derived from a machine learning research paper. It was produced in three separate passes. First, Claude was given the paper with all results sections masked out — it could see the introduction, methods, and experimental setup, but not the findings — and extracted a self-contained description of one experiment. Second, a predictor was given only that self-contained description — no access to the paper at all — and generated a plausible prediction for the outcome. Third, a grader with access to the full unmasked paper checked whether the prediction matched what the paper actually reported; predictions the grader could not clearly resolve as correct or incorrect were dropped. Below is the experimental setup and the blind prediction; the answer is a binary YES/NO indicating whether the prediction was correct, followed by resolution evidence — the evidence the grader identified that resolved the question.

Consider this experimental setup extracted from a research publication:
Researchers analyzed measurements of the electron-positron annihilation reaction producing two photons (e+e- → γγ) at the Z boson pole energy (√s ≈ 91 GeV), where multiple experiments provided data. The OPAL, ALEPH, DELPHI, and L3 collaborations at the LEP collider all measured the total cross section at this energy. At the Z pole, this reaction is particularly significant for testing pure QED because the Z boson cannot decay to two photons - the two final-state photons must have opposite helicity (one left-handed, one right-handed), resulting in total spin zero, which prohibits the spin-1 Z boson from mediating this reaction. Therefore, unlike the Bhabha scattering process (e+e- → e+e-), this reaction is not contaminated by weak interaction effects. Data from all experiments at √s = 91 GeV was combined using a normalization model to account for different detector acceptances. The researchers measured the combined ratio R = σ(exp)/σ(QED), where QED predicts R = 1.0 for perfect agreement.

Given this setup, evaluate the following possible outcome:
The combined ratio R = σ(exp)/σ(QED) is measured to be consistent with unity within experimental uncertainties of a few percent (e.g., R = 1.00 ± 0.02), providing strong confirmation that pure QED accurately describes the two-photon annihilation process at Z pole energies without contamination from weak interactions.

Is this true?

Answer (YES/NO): YES